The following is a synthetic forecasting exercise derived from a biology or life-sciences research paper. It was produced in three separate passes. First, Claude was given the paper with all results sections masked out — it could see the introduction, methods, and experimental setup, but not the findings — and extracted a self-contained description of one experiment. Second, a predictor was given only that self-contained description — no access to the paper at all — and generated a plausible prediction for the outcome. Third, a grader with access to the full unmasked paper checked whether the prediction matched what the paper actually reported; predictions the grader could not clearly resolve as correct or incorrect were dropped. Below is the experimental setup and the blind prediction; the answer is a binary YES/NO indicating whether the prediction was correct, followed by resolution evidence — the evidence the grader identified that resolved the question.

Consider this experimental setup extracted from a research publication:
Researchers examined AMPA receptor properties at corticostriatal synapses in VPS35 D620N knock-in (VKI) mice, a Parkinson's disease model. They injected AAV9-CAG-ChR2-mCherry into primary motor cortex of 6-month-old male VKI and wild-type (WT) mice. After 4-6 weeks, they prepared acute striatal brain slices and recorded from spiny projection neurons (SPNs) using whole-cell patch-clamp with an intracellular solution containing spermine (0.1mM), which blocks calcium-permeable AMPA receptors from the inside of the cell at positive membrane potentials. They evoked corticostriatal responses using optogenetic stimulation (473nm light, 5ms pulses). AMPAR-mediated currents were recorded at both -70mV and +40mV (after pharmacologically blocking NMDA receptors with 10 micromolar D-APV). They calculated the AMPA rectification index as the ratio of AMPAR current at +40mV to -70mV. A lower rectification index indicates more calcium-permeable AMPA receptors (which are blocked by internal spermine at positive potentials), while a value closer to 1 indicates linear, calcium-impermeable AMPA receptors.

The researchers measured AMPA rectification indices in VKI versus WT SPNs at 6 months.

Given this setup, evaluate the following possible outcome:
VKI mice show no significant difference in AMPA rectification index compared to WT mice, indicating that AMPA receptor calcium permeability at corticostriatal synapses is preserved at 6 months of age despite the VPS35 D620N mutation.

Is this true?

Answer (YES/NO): YES